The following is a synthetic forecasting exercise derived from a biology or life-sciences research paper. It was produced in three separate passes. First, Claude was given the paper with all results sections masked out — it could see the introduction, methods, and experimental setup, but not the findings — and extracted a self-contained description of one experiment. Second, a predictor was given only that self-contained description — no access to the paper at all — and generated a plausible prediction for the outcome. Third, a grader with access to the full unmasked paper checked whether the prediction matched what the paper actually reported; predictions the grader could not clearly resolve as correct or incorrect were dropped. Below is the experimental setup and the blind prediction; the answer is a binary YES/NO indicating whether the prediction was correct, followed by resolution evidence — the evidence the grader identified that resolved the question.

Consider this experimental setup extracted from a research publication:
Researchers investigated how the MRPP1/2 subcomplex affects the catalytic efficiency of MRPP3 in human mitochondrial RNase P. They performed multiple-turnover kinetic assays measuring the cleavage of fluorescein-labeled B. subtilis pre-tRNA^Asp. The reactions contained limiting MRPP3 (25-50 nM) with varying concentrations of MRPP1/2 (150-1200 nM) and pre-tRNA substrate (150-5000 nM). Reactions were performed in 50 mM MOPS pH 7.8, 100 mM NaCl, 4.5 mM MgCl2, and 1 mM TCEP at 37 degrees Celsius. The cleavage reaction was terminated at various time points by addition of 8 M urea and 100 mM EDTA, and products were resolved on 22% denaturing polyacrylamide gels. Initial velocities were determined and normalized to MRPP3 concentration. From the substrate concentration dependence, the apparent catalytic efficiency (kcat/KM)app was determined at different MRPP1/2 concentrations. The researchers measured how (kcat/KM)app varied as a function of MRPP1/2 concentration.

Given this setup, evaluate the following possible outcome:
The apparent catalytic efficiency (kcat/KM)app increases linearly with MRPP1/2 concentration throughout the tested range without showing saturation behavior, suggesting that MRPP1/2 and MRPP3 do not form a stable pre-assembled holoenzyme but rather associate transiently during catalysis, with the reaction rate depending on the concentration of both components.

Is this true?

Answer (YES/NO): YES